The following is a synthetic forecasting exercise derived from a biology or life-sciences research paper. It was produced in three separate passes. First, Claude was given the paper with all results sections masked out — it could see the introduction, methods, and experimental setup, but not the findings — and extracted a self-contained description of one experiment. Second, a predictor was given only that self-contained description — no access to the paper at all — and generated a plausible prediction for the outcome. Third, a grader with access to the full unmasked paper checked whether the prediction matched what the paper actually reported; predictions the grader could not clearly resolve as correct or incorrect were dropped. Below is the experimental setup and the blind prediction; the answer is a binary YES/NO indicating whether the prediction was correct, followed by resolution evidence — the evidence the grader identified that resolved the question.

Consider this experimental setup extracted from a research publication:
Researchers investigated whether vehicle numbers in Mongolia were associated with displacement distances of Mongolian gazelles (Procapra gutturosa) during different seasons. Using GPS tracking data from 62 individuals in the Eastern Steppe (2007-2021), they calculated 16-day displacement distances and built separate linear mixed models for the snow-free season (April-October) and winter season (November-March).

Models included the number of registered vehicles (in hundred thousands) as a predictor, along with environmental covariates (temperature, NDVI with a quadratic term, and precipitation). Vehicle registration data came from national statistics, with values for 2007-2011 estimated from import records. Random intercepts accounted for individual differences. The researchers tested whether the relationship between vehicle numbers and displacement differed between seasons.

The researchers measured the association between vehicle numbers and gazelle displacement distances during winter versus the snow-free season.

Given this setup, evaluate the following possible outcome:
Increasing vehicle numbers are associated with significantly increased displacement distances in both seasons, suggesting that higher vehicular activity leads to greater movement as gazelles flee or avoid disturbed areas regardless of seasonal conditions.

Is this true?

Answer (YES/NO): NO